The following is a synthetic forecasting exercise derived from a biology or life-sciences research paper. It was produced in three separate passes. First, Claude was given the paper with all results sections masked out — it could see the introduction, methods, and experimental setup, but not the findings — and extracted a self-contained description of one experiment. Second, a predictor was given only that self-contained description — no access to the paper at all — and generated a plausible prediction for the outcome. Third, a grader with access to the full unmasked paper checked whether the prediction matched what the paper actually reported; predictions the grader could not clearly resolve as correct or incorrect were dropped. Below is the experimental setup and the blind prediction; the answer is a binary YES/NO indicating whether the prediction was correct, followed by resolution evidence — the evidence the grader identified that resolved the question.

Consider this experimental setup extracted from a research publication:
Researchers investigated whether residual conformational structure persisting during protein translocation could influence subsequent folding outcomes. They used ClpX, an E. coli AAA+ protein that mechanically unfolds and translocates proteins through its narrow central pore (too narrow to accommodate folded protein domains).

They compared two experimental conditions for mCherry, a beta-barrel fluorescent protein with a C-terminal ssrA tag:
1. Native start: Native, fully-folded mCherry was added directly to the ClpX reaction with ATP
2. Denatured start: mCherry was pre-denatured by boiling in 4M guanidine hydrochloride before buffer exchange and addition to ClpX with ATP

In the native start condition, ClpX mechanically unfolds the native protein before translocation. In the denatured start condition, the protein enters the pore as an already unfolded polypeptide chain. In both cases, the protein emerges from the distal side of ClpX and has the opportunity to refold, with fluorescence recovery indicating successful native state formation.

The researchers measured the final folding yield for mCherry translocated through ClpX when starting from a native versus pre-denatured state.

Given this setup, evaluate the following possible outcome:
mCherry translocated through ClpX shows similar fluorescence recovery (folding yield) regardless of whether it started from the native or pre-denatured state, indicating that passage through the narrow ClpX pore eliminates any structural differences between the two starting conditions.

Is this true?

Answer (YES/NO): NO